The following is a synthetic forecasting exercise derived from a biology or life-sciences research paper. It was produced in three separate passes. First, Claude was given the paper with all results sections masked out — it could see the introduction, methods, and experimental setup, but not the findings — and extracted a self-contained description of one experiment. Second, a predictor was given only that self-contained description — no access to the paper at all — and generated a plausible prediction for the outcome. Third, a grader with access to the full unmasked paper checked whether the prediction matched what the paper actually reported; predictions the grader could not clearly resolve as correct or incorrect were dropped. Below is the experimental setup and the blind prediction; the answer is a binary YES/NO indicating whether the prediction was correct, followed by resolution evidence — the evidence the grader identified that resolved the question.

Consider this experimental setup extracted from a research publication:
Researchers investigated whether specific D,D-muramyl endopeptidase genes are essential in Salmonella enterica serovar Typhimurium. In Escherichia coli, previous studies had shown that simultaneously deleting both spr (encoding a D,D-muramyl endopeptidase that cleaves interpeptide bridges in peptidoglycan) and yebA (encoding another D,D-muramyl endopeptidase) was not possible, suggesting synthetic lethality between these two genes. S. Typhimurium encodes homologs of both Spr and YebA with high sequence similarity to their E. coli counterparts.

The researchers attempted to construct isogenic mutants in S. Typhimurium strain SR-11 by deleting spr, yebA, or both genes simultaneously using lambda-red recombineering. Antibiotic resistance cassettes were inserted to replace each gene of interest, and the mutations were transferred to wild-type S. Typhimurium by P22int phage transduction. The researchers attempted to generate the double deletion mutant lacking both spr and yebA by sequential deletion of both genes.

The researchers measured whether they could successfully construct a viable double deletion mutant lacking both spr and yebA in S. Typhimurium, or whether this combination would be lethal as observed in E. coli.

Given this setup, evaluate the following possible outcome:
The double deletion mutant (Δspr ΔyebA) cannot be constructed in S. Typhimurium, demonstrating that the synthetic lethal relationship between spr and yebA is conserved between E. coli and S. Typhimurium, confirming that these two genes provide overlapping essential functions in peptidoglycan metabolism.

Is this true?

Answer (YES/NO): NO